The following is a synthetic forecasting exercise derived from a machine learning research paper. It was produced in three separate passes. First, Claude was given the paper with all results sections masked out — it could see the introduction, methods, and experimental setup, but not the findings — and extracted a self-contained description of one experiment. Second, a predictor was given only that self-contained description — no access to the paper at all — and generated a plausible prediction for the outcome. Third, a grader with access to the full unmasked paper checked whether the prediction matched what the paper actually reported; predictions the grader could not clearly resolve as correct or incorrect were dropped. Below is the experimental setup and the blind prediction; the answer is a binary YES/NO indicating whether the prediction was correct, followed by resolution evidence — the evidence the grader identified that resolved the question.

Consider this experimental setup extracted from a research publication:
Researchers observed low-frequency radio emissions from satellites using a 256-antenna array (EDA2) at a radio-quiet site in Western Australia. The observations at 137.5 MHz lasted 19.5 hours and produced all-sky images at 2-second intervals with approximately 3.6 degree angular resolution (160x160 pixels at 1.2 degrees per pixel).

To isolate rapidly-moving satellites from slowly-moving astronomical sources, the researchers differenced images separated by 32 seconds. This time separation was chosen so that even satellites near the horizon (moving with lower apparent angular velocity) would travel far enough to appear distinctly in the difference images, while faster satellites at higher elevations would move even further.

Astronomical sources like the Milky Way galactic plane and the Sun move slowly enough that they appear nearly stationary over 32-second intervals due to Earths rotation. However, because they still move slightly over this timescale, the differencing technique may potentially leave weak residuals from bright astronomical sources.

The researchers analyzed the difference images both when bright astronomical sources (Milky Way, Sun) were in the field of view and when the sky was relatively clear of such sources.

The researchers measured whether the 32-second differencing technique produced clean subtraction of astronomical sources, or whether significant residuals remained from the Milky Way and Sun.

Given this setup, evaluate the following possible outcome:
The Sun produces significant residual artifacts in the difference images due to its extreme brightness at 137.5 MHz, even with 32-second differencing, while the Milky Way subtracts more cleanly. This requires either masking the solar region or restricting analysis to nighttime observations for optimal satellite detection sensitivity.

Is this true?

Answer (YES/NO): NO